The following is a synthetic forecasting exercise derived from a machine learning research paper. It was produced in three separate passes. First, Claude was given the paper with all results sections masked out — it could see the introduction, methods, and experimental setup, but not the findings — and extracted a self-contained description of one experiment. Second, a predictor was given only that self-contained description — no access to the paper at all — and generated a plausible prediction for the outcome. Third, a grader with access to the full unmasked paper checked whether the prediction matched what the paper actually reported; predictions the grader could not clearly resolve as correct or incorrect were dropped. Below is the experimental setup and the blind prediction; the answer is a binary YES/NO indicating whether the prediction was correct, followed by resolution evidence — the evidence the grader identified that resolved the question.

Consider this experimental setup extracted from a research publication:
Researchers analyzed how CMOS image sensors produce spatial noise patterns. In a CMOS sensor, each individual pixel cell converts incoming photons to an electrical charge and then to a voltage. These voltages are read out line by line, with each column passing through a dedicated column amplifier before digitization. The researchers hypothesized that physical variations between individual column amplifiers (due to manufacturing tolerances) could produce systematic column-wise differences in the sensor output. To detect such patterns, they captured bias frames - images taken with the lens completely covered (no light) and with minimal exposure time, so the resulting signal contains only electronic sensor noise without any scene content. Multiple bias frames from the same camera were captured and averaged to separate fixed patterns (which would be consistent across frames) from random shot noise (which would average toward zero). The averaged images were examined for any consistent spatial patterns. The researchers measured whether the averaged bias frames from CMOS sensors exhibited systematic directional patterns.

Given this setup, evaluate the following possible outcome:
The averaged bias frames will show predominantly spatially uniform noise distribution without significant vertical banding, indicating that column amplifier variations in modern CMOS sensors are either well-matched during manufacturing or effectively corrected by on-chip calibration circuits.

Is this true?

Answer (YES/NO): NO